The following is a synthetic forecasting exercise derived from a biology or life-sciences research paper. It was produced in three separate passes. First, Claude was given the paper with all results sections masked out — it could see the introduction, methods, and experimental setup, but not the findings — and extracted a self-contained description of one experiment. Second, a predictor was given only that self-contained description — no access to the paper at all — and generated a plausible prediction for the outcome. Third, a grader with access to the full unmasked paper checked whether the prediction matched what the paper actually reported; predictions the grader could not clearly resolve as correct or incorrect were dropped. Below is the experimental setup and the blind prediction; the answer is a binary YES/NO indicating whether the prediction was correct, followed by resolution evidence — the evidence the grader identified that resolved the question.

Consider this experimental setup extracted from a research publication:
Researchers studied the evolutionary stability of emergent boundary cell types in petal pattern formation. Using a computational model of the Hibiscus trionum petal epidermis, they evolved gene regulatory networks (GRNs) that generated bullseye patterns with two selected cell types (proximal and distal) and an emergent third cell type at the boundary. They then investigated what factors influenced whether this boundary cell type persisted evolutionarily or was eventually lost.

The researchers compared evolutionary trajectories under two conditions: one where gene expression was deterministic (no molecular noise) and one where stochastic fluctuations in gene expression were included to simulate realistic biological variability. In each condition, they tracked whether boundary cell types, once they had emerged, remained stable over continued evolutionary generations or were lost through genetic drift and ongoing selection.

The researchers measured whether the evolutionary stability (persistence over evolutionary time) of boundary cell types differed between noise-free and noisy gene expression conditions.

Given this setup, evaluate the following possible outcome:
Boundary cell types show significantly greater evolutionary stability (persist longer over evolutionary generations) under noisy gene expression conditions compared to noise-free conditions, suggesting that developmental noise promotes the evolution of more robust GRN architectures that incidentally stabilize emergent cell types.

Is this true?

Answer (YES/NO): YES